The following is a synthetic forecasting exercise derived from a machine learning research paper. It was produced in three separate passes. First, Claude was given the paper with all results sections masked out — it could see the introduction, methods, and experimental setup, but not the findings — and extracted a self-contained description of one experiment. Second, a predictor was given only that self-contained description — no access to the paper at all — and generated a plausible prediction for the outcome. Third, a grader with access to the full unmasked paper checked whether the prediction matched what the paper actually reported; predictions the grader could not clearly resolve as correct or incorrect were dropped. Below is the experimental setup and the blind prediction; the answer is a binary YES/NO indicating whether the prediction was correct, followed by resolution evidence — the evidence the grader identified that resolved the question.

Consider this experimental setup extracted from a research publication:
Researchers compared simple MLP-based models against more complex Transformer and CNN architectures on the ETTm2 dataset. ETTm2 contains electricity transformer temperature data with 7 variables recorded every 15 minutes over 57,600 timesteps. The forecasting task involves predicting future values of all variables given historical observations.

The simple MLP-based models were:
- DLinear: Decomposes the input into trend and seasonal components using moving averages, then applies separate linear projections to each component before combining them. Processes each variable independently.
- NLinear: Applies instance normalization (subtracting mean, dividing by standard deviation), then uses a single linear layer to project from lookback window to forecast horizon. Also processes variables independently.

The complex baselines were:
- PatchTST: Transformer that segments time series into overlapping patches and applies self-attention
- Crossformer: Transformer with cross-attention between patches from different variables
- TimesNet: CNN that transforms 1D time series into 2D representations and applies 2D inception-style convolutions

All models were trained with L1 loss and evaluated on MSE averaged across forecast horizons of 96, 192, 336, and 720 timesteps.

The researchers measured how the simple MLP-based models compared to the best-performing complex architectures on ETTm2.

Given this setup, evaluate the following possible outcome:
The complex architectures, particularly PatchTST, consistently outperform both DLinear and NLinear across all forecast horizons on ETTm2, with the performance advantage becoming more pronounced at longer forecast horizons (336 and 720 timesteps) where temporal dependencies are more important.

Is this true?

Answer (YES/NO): NO